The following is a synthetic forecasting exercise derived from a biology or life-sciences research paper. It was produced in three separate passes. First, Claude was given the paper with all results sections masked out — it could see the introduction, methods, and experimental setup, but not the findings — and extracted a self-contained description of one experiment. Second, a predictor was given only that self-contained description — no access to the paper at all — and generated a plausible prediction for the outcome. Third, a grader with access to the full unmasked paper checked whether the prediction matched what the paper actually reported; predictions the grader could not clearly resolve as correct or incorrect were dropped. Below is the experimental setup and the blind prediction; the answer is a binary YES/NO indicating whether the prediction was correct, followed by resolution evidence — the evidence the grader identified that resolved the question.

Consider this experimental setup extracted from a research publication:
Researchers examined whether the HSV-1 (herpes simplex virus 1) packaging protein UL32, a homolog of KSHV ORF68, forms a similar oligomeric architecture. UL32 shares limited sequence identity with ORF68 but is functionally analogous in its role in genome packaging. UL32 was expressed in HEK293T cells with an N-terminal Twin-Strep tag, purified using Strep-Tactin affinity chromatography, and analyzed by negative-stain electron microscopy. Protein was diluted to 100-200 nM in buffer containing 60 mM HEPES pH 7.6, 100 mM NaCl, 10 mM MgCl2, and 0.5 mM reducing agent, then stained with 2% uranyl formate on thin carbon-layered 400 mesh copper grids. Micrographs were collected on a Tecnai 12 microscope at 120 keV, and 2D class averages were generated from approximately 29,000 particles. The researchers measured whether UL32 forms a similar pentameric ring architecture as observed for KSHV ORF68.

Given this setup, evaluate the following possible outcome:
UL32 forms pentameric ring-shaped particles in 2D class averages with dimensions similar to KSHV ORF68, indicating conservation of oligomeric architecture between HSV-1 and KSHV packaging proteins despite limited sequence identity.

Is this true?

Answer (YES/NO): YES